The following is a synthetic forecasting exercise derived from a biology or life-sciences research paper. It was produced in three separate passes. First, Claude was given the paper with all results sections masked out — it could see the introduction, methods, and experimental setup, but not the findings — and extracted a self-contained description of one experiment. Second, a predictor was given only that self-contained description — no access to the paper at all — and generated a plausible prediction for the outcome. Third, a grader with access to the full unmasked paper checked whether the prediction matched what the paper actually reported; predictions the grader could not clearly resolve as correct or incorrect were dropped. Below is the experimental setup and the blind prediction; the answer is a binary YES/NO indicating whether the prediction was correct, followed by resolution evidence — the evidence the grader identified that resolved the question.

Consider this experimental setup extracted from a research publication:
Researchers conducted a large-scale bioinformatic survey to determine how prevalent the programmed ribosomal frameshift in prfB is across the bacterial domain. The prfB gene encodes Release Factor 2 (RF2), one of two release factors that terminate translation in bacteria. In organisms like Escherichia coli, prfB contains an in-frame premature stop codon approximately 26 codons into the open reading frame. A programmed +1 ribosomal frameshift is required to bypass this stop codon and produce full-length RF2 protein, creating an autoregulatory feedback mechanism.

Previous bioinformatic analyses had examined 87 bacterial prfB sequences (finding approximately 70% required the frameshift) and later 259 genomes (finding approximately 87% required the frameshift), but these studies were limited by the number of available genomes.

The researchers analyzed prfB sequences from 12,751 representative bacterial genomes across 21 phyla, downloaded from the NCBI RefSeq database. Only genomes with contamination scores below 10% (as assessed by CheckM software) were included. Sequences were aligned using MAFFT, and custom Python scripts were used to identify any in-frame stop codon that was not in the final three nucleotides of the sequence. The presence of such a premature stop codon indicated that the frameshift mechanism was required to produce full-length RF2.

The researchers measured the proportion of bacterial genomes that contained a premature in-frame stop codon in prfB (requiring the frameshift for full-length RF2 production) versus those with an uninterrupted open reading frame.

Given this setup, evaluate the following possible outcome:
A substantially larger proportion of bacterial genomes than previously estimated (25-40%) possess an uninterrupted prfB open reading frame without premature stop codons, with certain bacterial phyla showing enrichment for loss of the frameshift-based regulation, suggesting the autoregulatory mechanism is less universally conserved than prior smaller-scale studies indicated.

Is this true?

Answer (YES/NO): YES